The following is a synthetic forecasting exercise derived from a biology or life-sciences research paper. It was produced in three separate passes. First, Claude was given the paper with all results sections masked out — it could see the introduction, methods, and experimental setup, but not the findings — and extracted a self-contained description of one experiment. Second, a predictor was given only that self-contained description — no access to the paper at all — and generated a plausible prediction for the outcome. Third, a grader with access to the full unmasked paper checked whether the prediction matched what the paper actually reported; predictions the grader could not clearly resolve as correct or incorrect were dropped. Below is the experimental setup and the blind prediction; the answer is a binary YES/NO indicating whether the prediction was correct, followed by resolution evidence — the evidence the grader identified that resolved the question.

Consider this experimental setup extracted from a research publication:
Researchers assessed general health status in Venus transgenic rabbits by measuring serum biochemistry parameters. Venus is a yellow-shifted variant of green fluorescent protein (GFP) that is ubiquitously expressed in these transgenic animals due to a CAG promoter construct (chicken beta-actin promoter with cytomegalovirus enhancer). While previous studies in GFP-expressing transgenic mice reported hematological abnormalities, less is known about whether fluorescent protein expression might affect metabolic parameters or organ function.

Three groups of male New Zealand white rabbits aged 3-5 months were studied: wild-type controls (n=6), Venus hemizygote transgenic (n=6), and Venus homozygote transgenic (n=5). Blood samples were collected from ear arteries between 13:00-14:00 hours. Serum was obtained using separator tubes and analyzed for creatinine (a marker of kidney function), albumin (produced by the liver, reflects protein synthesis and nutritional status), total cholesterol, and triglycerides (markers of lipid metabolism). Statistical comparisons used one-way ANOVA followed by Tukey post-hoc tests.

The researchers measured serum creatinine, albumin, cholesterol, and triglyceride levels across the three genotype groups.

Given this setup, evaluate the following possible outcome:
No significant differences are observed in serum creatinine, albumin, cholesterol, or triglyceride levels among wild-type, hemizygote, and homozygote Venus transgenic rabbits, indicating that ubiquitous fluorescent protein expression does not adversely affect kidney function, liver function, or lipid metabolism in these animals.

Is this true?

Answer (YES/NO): YES